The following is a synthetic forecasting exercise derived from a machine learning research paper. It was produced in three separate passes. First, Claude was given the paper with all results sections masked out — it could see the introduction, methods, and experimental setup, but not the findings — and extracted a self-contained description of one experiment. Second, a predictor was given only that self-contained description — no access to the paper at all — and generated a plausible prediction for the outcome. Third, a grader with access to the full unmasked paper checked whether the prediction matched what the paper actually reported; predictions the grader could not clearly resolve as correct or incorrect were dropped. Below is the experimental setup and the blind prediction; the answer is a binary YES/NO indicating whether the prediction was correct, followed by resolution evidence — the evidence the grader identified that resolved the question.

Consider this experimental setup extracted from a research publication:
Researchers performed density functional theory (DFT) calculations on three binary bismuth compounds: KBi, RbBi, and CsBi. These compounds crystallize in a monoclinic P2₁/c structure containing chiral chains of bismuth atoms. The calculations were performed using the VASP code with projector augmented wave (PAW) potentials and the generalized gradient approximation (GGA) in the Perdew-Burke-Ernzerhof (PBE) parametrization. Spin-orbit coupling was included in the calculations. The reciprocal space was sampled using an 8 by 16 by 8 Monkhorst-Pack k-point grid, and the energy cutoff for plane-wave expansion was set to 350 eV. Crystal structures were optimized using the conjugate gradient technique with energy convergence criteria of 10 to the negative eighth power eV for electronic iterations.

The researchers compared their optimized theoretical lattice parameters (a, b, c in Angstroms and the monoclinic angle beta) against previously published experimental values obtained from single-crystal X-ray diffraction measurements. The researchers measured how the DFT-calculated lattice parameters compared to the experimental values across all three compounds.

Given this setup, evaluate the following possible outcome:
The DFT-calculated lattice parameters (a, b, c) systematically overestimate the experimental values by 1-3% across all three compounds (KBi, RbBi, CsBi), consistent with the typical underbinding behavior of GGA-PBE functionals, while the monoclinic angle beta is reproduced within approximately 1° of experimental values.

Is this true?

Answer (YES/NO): NO